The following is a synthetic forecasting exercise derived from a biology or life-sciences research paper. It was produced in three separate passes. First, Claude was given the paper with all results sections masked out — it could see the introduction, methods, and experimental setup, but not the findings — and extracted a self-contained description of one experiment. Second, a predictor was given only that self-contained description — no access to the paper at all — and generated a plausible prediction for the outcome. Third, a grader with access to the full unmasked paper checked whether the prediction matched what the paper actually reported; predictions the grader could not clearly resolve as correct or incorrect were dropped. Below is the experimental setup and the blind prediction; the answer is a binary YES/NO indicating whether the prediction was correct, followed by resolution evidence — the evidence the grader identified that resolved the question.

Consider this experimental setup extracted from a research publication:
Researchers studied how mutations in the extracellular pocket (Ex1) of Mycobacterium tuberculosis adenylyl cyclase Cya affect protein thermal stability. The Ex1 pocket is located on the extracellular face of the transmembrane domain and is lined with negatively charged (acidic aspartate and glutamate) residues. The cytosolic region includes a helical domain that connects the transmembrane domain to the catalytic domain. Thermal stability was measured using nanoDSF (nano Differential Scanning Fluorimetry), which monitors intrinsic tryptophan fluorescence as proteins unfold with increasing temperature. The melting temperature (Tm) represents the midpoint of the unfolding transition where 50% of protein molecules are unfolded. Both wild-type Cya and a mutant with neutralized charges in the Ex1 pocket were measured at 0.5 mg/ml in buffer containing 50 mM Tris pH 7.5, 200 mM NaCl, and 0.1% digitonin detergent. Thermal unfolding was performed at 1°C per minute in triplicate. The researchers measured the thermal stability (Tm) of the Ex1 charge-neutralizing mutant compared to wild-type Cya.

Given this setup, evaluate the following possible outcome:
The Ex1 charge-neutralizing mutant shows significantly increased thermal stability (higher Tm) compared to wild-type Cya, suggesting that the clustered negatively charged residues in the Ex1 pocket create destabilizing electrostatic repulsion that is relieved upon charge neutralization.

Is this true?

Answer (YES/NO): NO